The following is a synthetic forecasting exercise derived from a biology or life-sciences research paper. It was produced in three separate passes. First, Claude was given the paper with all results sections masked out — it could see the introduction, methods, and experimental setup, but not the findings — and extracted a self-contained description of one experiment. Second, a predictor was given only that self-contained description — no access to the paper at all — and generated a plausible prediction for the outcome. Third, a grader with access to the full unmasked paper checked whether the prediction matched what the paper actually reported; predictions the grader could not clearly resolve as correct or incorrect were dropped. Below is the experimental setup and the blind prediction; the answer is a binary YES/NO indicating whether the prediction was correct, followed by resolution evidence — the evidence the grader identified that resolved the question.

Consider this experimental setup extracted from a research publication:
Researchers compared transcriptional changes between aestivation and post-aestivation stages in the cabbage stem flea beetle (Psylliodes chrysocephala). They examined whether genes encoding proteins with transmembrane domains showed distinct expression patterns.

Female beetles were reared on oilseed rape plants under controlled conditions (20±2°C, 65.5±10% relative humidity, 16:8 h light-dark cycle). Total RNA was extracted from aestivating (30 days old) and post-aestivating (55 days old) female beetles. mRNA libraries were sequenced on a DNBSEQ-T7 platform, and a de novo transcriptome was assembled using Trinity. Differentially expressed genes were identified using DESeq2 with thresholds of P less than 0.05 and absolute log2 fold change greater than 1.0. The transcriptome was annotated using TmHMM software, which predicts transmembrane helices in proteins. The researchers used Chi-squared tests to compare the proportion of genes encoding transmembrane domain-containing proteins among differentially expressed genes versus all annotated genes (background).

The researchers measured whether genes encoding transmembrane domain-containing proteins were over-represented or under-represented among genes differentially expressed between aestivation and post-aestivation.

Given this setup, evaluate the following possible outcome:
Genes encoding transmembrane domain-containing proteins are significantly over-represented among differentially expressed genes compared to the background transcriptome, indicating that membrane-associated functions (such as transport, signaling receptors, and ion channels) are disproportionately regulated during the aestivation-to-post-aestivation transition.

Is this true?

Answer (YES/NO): YES